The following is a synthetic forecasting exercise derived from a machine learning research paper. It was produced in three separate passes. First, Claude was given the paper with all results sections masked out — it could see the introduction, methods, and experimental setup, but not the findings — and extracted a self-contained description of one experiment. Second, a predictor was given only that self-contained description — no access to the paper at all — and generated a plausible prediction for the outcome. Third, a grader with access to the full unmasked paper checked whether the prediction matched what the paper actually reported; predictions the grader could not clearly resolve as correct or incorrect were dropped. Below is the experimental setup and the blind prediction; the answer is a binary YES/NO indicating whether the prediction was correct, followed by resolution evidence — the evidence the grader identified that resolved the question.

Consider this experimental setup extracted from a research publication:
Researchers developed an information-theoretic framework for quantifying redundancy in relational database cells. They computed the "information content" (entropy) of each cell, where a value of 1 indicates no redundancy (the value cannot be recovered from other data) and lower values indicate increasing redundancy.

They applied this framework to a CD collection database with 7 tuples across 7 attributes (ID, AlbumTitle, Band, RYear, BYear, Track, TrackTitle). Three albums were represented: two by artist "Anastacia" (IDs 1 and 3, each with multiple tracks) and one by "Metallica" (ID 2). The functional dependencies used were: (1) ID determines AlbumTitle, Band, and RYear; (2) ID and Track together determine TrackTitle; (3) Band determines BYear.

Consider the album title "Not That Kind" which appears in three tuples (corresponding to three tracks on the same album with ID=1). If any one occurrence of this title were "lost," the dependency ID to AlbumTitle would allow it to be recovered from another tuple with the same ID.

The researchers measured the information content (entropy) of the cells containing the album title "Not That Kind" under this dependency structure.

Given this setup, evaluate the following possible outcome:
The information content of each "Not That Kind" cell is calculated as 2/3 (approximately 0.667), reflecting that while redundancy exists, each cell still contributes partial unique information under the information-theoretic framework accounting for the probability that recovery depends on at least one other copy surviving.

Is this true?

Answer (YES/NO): NO